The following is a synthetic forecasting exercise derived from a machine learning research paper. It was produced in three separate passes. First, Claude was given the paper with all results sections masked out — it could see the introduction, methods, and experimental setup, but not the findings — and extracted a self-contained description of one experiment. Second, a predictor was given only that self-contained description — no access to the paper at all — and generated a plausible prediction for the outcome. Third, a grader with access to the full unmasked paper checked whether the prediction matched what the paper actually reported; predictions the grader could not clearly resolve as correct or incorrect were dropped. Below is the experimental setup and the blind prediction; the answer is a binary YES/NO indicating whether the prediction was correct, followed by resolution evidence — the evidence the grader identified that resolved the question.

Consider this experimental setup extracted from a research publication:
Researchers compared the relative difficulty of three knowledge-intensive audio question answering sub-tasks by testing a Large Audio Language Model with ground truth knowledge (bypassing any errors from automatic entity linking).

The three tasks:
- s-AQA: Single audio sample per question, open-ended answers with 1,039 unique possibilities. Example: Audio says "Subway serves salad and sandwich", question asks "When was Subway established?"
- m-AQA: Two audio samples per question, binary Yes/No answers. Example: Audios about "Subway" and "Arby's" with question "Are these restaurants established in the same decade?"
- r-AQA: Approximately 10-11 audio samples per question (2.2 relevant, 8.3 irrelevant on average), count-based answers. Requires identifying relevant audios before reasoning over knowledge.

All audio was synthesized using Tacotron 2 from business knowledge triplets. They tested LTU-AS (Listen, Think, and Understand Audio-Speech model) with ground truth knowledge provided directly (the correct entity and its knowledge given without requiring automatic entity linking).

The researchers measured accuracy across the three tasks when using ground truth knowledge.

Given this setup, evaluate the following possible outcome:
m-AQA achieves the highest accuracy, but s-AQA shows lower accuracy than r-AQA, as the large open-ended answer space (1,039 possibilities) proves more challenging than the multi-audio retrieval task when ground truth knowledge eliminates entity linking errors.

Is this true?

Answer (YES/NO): NO